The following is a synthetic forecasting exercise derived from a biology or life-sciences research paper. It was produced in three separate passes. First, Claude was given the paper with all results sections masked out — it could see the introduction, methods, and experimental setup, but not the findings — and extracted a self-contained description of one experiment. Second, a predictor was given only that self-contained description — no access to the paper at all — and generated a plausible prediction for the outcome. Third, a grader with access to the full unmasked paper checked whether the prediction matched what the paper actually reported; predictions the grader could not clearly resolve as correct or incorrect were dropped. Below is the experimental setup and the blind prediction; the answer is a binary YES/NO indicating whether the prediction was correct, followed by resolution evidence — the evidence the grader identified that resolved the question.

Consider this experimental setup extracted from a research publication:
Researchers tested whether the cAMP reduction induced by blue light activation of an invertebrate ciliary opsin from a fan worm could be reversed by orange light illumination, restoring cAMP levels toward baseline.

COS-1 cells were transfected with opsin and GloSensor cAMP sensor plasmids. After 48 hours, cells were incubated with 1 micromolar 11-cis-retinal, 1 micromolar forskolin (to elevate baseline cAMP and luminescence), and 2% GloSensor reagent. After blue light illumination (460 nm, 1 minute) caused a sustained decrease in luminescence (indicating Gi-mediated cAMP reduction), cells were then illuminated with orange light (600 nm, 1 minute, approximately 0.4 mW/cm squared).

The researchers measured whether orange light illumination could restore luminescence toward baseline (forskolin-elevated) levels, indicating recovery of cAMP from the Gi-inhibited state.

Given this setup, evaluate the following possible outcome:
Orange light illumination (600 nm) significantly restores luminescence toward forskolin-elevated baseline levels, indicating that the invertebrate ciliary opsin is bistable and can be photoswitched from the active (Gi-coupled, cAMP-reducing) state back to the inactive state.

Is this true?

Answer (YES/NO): YES